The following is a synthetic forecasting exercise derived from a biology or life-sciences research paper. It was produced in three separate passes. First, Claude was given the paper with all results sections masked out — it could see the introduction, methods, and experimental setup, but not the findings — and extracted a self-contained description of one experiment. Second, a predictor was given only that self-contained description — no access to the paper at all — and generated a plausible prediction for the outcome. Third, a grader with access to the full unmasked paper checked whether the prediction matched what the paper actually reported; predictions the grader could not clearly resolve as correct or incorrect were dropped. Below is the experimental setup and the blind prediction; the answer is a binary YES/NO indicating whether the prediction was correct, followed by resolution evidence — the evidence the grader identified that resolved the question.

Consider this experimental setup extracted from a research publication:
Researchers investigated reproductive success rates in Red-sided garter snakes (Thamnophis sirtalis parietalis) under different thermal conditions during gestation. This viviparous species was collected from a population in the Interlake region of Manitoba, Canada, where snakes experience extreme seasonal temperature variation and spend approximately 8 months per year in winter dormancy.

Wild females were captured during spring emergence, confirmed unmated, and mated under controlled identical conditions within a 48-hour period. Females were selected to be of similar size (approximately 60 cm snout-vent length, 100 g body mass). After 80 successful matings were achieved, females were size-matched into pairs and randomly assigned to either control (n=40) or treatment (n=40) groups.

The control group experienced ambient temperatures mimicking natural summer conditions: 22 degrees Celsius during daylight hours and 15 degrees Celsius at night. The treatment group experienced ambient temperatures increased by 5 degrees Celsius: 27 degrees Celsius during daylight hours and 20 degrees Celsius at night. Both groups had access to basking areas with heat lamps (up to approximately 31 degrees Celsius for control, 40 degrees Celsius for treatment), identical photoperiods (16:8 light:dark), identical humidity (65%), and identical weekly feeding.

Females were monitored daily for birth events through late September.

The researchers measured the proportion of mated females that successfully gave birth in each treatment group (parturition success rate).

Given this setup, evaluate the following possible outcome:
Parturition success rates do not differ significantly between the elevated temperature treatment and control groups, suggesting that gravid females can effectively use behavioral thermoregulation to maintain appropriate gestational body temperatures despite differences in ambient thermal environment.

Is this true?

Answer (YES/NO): YES